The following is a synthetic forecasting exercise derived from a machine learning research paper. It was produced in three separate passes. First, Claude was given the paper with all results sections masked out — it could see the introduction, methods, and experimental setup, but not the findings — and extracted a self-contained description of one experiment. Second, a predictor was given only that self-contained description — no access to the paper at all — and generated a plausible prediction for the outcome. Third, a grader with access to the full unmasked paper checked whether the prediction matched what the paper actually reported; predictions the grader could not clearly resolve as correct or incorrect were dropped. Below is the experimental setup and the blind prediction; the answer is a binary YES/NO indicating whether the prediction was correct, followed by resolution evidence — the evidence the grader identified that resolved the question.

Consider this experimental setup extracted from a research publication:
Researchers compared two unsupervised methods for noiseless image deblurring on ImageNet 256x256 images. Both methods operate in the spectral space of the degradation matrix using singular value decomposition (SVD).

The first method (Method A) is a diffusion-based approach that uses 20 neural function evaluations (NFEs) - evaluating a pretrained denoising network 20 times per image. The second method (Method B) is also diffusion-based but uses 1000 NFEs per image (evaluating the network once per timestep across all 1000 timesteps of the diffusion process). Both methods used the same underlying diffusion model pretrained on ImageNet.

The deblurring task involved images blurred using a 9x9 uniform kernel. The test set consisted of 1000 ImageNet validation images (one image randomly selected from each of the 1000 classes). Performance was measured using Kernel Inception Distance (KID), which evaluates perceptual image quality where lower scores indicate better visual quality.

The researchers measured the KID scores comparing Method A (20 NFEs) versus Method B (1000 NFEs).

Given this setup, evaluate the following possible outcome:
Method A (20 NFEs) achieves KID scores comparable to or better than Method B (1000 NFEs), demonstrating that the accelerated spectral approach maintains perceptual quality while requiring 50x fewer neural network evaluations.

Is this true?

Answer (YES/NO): NO